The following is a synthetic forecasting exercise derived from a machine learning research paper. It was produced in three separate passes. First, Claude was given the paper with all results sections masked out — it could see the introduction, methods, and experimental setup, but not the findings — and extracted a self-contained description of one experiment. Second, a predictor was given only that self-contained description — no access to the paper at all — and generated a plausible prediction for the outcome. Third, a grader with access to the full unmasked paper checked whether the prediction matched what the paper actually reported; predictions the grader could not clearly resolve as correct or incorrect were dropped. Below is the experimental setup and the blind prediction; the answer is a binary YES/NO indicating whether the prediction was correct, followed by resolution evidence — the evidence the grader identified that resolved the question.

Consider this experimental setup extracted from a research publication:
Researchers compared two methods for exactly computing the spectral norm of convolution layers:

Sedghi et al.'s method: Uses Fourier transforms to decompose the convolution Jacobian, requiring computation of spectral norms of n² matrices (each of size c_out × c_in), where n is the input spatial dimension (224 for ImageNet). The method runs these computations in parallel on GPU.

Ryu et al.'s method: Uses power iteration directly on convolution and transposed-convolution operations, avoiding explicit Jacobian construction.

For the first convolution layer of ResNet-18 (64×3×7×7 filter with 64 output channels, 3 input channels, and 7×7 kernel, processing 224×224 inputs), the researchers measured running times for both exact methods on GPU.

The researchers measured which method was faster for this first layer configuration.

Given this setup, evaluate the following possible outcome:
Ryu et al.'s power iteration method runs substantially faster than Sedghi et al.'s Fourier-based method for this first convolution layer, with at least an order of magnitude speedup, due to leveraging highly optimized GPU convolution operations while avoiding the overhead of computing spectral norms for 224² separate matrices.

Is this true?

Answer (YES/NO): YES